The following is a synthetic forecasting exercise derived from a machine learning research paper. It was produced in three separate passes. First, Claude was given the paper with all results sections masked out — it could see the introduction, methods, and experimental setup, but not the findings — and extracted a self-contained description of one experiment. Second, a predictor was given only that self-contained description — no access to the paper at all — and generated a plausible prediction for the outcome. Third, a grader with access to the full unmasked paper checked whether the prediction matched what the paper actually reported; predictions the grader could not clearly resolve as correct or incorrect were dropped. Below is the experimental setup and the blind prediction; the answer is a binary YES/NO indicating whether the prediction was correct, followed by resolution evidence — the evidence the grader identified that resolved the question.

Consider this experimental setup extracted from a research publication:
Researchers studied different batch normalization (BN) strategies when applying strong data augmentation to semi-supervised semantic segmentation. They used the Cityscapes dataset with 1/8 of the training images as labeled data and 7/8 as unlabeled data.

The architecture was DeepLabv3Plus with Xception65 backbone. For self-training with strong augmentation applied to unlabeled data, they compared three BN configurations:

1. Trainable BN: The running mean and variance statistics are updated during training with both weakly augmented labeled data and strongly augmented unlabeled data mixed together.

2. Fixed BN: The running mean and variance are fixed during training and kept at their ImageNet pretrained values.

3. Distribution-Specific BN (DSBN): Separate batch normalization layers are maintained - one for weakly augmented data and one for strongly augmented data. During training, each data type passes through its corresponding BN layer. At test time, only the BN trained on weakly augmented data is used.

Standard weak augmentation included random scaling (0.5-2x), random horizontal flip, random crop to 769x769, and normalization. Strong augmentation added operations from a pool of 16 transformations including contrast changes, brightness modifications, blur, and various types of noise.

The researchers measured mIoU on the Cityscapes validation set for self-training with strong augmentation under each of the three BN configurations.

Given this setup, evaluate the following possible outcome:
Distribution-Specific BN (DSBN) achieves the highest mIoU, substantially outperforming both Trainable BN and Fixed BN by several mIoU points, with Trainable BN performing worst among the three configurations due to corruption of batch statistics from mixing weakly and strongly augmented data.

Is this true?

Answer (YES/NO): NO